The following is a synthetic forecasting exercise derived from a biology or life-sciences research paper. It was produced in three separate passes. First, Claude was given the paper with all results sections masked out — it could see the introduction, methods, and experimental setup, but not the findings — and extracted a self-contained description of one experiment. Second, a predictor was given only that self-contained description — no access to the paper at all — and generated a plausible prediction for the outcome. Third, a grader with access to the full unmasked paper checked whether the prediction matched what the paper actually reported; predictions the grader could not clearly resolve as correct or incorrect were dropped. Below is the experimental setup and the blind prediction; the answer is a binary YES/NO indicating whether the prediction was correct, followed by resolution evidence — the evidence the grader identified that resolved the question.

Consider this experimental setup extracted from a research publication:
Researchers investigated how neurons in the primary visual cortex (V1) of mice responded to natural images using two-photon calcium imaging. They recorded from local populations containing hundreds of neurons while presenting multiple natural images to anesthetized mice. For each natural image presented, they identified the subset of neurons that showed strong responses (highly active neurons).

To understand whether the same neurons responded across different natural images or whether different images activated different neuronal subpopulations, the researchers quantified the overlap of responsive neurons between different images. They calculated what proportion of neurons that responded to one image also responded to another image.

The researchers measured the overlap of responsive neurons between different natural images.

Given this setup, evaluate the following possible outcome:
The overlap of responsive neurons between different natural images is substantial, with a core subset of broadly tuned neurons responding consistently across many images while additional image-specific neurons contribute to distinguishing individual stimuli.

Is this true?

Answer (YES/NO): NO